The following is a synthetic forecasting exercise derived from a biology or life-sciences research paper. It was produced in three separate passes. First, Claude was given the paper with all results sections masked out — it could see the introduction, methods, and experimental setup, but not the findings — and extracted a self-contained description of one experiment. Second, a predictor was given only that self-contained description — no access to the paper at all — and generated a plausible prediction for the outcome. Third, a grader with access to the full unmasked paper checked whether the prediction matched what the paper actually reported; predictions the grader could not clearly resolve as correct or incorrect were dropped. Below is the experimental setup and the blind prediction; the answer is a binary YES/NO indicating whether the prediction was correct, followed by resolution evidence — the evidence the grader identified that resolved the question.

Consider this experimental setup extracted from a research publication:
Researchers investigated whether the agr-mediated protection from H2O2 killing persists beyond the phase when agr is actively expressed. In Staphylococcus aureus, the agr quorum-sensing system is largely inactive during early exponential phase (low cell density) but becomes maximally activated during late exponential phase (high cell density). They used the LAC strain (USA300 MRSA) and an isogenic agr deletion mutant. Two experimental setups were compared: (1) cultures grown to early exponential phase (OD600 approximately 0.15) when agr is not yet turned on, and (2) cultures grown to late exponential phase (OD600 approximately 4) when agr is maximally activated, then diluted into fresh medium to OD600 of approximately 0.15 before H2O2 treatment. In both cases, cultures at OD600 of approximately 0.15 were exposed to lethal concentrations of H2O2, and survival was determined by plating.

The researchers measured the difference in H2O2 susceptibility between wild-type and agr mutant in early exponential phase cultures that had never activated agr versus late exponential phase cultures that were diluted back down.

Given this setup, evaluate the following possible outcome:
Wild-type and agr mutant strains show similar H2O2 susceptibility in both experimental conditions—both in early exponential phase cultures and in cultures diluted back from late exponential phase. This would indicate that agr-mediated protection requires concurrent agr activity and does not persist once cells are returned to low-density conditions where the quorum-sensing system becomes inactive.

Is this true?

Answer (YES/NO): NO